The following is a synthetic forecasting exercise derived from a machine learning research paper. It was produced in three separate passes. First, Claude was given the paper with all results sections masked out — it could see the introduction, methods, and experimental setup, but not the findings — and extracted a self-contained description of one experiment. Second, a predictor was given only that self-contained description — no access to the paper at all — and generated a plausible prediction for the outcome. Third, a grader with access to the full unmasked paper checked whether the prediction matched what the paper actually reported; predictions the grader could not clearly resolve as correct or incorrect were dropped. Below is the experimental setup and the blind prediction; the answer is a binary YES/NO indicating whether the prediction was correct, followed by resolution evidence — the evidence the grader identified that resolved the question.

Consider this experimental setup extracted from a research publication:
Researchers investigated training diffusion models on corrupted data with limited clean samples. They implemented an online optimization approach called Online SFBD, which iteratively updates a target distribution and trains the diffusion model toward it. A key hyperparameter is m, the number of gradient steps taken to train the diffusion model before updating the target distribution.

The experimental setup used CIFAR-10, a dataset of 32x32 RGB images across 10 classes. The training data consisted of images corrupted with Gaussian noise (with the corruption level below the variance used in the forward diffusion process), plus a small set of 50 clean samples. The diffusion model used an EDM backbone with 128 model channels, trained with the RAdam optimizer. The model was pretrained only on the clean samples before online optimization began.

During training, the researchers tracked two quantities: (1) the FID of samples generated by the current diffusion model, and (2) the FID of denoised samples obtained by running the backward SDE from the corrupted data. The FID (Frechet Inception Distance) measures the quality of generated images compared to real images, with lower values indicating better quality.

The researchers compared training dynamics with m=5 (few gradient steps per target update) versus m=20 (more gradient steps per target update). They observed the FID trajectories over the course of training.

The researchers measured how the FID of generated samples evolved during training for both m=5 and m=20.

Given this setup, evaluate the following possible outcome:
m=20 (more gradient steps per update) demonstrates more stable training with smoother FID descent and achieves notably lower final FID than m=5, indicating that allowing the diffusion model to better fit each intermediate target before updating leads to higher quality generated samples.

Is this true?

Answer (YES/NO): YES